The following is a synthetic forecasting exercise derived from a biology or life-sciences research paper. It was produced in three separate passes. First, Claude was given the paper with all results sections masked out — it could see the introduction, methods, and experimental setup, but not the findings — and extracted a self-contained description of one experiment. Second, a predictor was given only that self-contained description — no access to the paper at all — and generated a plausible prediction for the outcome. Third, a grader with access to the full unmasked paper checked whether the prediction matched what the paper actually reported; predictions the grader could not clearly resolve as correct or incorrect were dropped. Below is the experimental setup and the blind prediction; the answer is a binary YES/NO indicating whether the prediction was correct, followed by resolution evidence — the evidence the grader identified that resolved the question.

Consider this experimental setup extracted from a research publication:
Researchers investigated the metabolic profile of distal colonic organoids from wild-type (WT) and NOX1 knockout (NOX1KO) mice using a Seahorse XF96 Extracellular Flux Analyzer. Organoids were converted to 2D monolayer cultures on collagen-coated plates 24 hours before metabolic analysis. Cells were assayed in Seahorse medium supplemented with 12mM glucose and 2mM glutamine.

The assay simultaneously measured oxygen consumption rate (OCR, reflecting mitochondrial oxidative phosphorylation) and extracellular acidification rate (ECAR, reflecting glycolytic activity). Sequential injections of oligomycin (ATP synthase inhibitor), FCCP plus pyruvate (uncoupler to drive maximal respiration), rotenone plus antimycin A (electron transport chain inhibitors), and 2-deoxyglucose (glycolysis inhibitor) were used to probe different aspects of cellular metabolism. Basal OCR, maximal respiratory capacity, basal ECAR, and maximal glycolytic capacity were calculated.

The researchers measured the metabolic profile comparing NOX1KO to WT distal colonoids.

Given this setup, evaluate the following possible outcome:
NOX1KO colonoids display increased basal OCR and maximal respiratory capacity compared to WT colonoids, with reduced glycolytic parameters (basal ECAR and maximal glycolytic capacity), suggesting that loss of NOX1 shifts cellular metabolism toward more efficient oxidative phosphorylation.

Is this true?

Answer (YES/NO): YES